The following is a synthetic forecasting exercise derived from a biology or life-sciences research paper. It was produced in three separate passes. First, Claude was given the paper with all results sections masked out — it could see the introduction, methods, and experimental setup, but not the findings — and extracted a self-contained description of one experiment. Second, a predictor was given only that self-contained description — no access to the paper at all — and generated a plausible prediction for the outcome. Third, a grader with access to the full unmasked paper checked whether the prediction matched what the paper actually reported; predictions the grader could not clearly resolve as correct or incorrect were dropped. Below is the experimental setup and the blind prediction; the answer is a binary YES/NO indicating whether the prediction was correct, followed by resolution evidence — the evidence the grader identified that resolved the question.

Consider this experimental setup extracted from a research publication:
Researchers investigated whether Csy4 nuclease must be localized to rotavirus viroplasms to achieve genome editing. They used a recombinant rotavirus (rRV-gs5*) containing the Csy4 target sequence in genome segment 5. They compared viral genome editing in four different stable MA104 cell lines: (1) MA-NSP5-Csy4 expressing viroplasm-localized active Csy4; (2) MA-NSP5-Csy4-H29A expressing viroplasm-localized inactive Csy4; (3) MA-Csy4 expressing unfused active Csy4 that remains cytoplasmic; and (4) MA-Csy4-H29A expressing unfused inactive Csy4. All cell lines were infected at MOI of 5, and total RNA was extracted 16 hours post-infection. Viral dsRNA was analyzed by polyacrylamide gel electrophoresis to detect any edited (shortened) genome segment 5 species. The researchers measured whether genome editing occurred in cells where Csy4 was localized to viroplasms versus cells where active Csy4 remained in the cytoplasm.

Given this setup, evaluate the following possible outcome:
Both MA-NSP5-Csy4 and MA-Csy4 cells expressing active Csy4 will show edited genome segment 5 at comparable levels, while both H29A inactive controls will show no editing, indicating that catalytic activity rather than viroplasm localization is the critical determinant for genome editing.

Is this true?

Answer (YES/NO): NO